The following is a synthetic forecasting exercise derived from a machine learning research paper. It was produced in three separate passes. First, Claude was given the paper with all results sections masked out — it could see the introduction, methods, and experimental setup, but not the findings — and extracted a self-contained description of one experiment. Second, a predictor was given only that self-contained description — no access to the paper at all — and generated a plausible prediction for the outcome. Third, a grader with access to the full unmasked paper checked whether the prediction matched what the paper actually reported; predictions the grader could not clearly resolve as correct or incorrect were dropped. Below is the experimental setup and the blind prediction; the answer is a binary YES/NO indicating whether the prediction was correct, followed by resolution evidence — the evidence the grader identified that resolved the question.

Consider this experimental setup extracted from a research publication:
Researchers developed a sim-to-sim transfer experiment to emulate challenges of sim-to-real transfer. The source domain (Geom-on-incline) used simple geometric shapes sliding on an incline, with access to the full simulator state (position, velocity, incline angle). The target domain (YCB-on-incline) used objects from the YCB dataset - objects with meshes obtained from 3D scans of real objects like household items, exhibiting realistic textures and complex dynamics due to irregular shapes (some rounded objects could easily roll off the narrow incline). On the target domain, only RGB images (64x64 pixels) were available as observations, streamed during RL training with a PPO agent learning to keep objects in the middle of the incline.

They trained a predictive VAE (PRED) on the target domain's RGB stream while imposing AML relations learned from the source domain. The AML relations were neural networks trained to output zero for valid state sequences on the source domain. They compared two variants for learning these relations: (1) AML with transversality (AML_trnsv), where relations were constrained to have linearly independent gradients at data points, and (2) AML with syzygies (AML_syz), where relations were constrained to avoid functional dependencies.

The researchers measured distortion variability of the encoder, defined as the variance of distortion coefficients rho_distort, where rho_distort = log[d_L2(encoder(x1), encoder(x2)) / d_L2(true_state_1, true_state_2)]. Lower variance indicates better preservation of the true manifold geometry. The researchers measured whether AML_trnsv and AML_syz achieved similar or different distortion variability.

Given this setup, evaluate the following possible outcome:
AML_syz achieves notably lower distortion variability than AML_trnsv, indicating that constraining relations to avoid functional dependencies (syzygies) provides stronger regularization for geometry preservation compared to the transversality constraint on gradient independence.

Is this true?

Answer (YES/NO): NO